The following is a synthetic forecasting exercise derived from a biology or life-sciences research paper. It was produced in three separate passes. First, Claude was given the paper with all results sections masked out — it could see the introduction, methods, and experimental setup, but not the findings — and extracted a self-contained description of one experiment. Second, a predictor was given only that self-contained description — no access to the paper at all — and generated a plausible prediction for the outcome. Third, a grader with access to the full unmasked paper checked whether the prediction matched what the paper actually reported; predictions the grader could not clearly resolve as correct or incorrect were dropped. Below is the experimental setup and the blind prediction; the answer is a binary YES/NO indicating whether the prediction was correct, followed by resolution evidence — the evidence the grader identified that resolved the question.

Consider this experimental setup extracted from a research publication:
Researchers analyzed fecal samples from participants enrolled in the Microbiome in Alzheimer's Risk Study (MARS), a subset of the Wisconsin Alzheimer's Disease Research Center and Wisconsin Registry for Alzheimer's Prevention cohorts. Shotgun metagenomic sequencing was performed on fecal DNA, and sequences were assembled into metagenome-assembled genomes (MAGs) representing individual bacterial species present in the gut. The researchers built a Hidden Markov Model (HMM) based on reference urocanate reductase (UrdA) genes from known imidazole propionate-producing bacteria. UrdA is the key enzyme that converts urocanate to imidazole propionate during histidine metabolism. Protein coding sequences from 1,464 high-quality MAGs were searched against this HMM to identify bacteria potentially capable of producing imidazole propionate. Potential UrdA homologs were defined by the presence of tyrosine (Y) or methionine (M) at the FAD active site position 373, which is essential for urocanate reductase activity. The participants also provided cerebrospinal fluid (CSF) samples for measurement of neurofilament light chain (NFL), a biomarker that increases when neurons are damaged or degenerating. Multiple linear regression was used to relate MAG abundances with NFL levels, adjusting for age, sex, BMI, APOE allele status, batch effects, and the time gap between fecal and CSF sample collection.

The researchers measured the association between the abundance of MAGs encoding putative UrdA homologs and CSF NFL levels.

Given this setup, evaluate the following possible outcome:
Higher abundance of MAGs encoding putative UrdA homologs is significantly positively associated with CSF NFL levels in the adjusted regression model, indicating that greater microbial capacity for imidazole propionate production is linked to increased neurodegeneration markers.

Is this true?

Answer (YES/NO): NO